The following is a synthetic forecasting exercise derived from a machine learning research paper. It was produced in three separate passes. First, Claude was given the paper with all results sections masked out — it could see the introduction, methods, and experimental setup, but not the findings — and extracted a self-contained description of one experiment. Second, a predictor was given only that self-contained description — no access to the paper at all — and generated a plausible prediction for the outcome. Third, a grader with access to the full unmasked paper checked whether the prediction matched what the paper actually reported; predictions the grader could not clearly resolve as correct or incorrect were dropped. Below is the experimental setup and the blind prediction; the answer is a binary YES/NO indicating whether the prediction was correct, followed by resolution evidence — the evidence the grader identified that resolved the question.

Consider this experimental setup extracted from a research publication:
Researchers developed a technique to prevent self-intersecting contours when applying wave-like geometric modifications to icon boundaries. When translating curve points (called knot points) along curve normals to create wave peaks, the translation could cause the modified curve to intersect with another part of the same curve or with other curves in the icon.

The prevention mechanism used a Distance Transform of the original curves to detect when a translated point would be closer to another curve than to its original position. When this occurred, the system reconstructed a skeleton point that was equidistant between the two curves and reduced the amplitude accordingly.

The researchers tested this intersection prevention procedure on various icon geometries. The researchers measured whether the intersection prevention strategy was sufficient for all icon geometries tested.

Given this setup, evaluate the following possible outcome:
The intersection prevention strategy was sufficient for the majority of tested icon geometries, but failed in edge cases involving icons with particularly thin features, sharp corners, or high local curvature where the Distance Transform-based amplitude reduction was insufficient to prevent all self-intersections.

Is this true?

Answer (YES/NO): NO